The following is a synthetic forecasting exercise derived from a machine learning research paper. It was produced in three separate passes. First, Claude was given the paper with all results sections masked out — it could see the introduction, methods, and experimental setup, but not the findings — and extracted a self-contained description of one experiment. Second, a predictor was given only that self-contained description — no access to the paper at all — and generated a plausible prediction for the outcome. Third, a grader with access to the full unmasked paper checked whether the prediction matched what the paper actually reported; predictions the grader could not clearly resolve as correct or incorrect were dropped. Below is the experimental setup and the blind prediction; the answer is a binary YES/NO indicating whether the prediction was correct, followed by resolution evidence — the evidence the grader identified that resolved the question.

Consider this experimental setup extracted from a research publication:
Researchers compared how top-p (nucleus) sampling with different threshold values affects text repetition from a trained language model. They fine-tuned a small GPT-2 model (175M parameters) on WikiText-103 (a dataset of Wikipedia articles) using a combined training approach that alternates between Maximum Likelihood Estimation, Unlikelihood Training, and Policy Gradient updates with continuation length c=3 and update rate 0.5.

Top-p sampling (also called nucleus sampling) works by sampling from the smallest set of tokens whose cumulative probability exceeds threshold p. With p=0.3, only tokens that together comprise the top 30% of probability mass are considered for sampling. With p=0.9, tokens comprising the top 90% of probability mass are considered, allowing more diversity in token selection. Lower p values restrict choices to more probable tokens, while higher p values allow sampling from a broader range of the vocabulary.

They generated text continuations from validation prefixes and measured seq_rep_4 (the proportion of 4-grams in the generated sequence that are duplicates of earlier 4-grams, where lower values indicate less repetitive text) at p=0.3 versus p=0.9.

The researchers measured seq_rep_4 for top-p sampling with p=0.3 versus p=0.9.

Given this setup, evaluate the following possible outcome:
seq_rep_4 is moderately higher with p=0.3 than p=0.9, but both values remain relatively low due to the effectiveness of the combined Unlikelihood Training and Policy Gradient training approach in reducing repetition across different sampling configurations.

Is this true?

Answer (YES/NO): YES